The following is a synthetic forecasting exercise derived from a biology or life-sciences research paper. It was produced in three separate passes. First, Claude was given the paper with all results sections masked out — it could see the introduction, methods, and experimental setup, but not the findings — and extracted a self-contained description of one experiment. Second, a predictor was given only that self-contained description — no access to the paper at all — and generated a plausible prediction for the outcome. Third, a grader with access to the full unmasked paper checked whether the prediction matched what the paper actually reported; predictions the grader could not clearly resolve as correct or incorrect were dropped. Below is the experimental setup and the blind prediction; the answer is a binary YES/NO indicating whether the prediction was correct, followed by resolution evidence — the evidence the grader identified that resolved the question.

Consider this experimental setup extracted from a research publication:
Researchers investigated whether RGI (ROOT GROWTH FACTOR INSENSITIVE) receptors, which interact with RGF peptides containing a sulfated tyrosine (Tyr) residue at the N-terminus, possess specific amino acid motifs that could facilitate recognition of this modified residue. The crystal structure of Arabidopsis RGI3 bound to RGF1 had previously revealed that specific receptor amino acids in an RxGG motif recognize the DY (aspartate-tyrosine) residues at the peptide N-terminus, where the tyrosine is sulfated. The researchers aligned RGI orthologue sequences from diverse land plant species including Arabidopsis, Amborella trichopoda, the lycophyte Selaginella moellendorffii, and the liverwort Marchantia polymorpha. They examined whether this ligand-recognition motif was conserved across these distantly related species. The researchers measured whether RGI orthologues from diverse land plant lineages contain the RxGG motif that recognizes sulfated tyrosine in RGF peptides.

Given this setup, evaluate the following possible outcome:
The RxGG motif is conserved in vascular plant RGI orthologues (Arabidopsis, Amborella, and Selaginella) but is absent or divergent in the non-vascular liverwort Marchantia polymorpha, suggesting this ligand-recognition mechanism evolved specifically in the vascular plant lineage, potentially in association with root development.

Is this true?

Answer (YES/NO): NO